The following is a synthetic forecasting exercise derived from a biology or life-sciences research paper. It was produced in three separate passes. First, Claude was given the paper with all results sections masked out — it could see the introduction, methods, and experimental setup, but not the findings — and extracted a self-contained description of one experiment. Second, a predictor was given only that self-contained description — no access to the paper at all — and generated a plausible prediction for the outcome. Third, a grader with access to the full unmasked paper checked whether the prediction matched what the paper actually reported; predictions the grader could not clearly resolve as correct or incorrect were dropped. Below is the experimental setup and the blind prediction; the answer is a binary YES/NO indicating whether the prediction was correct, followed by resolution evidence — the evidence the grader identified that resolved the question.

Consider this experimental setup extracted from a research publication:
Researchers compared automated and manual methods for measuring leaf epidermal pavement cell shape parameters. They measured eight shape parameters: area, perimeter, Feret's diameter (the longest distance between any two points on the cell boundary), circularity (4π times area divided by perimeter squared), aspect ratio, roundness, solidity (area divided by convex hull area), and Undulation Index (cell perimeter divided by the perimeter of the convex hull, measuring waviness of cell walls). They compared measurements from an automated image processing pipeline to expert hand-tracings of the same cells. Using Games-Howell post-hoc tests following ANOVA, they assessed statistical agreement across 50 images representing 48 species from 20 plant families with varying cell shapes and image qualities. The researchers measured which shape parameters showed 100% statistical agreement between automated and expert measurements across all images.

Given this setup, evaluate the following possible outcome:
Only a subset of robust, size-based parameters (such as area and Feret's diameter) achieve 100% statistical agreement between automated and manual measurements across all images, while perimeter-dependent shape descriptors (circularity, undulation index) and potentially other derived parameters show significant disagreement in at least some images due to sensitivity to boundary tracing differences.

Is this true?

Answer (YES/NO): NO